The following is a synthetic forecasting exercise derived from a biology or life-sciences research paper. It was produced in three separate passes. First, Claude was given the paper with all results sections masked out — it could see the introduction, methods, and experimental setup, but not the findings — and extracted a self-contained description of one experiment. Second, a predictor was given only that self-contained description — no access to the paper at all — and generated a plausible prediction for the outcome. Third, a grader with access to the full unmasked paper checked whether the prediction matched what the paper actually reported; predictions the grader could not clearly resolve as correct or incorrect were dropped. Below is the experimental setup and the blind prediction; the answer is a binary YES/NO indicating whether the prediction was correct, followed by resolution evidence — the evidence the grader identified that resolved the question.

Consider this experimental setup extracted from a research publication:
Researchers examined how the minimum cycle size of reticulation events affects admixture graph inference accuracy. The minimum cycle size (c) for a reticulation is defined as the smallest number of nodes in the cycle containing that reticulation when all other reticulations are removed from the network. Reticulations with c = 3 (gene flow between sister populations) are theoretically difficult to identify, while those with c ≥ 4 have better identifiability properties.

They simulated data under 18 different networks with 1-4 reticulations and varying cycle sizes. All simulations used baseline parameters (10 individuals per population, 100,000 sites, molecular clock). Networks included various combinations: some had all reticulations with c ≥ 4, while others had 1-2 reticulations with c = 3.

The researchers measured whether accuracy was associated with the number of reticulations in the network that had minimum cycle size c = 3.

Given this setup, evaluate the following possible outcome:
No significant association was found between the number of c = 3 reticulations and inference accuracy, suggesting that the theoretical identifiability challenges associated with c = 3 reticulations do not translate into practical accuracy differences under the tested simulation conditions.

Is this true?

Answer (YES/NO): NO